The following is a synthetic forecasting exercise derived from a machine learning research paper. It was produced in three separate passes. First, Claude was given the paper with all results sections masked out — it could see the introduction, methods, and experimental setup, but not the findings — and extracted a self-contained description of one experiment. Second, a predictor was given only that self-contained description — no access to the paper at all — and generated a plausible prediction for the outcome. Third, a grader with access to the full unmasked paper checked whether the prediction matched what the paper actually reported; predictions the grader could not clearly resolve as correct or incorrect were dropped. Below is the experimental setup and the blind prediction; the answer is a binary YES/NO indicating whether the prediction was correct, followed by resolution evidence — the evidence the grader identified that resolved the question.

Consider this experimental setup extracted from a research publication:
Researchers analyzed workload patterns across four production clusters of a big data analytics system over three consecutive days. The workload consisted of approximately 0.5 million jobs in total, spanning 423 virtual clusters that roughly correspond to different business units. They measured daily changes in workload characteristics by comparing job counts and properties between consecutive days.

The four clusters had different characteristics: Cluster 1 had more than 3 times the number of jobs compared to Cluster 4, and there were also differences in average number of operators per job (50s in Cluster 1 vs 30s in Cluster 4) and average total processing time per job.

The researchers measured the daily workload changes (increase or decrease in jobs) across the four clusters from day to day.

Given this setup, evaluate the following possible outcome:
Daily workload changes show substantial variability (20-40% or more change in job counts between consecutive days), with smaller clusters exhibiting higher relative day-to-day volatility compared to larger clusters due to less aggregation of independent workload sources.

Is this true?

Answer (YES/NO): NO